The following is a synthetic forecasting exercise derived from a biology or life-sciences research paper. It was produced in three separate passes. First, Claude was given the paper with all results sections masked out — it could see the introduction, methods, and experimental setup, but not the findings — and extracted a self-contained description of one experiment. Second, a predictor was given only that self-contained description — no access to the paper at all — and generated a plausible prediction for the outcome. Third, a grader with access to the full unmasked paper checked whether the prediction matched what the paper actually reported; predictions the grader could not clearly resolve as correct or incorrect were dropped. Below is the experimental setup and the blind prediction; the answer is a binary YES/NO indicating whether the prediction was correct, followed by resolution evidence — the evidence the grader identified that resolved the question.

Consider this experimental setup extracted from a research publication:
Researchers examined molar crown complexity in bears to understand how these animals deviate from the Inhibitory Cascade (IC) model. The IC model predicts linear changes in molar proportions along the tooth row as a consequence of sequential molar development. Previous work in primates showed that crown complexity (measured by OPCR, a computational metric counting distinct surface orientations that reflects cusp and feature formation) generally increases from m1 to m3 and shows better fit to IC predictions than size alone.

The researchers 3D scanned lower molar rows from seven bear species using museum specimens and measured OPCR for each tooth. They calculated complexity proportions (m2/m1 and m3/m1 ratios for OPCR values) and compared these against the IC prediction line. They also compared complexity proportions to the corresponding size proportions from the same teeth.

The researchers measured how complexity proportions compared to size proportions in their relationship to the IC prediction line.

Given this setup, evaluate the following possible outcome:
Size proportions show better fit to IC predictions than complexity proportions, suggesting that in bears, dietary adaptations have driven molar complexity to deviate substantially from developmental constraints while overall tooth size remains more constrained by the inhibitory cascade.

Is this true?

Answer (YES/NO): NO